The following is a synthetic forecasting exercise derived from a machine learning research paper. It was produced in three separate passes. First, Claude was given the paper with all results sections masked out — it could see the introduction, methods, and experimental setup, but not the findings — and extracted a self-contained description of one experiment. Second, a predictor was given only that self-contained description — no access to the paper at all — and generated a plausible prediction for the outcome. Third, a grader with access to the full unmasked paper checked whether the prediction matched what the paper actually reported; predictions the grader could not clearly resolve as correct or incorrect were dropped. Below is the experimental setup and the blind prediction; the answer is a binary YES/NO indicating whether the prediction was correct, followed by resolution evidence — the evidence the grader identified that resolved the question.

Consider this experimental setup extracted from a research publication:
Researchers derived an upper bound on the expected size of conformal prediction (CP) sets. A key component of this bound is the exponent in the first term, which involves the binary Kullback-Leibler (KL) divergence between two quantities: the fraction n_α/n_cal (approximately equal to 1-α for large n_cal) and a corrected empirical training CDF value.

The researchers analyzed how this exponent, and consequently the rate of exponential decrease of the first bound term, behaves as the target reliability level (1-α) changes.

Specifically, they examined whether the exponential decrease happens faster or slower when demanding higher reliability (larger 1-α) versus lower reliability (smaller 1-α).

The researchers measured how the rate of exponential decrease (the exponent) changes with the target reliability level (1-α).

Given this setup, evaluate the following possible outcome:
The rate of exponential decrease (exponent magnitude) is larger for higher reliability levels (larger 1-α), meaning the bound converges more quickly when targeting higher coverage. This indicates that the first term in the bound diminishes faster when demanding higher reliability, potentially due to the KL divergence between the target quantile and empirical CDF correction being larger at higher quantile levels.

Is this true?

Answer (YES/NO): NO